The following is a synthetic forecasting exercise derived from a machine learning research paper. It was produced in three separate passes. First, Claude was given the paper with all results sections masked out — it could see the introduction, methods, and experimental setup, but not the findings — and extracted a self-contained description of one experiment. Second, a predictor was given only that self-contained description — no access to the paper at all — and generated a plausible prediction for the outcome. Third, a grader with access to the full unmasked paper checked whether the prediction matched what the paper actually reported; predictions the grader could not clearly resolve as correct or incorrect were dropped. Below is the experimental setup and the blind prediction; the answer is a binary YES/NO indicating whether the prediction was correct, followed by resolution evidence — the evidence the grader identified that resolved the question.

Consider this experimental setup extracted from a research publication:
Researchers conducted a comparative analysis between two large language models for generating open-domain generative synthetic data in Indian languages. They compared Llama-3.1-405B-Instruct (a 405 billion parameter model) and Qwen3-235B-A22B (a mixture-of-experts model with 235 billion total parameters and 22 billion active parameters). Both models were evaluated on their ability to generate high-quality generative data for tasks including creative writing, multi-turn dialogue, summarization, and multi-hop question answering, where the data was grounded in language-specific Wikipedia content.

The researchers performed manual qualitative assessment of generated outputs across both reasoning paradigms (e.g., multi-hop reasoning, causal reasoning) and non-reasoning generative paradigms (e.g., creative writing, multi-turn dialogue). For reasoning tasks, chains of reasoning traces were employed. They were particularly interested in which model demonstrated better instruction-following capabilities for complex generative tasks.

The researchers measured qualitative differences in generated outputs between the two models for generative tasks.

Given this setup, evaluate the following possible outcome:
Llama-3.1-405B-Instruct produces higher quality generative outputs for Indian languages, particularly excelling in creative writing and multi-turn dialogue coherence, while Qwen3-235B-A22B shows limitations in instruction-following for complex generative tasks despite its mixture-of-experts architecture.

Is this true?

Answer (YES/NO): NO